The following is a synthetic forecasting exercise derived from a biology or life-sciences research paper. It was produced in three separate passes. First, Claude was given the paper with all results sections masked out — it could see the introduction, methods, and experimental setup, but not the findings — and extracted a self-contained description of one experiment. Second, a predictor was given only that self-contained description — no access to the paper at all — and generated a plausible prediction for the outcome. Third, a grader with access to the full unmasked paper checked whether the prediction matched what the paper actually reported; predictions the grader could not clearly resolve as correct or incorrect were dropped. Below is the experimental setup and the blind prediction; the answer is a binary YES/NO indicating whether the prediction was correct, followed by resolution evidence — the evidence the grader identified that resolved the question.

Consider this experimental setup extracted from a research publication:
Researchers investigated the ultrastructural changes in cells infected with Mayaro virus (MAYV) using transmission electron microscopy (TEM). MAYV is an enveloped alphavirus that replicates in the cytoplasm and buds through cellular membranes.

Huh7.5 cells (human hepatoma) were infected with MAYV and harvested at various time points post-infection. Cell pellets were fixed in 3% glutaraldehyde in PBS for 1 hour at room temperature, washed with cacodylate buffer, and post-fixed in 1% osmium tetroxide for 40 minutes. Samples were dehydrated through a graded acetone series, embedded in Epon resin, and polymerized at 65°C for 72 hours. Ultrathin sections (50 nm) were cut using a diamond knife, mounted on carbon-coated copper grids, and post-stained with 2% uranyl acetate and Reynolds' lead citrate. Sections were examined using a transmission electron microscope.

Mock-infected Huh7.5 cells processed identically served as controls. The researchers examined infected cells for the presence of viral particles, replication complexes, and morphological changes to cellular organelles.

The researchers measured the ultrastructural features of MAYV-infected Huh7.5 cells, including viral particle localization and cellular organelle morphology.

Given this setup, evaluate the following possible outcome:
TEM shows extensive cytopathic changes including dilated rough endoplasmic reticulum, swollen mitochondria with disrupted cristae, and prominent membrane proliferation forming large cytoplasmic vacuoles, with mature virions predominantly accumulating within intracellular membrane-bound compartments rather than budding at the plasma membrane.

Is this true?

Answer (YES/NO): NO